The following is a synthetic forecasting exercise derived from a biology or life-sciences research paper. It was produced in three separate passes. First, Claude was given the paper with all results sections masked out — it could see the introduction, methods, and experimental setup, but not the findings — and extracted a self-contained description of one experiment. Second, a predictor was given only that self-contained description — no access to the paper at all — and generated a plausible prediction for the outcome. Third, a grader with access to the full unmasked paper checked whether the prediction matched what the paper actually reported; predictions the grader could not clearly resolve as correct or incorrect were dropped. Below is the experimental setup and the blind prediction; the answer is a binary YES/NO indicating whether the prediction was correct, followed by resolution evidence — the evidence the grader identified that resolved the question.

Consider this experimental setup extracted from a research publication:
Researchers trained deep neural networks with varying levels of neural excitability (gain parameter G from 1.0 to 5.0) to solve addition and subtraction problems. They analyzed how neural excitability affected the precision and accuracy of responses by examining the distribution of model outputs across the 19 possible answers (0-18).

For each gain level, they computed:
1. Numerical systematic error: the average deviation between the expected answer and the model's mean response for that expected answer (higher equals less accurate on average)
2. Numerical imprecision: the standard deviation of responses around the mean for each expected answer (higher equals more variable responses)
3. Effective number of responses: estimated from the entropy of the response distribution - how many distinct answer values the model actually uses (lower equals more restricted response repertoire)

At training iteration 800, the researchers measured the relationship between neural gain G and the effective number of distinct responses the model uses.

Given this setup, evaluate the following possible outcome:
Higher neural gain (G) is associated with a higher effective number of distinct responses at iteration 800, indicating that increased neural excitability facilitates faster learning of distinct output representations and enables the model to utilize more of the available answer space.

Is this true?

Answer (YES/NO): NO